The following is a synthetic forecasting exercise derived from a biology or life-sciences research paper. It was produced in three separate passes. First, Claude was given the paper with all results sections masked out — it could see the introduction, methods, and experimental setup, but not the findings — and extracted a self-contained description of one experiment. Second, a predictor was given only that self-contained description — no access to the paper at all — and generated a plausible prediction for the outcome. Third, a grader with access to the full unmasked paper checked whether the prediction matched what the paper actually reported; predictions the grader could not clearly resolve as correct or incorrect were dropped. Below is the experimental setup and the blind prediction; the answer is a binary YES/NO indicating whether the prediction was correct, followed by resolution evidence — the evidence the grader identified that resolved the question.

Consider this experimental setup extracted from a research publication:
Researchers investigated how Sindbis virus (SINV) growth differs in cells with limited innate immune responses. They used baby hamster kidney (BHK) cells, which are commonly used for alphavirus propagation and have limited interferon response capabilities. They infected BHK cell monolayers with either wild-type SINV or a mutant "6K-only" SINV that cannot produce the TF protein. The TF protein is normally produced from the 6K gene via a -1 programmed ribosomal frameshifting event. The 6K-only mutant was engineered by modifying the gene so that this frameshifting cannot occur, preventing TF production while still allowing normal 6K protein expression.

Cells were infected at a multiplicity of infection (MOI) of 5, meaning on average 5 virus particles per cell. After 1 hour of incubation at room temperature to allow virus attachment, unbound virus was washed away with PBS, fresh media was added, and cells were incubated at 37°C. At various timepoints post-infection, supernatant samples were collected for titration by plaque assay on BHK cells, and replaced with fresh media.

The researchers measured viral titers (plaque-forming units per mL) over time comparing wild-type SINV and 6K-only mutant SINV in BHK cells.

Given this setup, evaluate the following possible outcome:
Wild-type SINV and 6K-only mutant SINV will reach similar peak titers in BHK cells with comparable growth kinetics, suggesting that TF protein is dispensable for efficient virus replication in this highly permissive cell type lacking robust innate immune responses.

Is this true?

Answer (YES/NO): YES